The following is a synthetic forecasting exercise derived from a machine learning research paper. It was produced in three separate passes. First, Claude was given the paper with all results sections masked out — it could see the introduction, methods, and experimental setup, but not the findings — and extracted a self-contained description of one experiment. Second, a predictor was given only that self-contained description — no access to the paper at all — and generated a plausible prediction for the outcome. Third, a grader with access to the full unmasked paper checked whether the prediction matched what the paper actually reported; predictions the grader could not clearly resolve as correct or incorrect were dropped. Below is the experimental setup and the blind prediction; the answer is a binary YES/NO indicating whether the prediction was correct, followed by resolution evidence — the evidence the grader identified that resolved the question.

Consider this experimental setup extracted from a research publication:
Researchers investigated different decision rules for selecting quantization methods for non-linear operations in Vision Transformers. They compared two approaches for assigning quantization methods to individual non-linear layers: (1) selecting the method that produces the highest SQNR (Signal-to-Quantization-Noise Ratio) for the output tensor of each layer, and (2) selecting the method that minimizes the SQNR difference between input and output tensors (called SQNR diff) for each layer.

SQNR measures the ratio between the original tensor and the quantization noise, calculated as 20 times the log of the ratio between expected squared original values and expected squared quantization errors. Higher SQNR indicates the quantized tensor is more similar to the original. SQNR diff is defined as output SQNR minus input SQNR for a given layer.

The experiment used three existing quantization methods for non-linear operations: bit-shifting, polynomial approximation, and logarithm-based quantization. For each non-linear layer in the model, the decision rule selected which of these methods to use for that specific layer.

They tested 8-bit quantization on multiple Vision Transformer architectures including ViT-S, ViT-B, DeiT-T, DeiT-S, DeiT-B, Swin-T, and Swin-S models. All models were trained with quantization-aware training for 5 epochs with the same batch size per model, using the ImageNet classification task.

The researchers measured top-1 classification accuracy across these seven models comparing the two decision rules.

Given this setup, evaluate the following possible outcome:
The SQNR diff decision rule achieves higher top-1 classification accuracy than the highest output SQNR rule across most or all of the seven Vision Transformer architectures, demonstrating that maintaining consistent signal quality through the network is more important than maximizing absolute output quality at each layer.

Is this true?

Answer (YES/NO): YES